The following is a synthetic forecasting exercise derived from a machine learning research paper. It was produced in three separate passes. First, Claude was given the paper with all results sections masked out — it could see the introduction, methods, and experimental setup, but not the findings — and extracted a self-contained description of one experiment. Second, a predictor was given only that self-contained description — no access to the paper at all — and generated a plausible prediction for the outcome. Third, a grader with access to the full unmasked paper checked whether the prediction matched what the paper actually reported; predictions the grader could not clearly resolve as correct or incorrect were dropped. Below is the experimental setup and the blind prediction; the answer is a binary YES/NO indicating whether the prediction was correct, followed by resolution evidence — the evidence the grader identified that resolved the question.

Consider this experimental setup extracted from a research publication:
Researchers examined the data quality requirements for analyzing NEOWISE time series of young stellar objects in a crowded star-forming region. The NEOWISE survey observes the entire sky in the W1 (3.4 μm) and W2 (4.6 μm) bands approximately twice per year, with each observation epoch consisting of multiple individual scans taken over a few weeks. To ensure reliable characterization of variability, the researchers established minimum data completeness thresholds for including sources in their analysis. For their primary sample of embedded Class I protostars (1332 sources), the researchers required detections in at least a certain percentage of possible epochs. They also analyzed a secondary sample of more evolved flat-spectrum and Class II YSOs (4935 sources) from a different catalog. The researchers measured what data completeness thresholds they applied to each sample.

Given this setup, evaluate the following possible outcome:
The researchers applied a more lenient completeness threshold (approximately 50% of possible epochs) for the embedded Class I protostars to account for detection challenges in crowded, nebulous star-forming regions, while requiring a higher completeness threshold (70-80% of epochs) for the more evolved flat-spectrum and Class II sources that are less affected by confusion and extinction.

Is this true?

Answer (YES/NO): NO